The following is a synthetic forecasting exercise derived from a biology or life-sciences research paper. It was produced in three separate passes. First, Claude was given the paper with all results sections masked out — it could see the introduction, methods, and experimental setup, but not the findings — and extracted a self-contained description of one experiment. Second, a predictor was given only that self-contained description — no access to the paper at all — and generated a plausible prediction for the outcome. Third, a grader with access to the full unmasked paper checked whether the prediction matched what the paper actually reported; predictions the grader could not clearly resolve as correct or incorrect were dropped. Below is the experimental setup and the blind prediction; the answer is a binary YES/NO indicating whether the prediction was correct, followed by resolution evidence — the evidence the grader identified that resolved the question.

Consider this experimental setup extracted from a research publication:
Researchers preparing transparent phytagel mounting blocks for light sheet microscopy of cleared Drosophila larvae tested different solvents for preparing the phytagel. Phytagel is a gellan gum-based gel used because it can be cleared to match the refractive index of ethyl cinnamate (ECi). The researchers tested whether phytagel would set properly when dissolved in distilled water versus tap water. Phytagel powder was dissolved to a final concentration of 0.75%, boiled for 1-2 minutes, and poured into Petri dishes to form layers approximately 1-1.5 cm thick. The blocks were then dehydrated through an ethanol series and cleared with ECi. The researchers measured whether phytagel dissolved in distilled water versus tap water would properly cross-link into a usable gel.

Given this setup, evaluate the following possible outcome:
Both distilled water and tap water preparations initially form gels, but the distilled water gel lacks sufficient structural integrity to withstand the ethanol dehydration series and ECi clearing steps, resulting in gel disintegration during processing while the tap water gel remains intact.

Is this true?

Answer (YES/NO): NO